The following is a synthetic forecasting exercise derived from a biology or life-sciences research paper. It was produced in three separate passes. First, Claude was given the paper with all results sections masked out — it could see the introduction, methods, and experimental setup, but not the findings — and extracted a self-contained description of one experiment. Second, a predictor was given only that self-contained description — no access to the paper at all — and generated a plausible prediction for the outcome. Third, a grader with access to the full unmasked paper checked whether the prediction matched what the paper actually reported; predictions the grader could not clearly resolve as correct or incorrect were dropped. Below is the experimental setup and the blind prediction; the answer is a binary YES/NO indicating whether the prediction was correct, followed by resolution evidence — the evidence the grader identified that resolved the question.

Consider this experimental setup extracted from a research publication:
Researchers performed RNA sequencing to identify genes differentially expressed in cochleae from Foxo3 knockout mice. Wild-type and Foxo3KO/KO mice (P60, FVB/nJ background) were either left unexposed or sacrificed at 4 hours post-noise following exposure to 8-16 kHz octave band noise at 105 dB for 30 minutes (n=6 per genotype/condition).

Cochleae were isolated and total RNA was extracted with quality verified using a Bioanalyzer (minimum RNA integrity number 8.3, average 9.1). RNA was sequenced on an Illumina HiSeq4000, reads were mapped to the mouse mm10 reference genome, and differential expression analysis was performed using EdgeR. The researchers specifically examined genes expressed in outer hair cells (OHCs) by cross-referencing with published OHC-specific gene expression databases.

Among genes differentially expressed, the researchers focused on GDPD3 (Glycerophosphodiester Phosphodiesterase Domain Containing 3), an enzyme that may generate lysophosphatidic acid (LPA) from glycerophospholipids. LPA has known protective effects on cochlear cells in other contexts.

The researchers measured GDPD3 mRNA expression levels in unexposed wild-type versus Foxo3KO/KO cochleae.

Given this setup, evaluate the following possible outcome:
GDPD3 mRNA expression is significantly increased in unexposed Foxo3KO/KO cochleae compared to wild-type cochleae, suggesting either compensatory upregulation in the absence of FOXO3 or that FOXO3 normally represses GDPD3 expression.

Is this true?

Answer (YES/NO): NO